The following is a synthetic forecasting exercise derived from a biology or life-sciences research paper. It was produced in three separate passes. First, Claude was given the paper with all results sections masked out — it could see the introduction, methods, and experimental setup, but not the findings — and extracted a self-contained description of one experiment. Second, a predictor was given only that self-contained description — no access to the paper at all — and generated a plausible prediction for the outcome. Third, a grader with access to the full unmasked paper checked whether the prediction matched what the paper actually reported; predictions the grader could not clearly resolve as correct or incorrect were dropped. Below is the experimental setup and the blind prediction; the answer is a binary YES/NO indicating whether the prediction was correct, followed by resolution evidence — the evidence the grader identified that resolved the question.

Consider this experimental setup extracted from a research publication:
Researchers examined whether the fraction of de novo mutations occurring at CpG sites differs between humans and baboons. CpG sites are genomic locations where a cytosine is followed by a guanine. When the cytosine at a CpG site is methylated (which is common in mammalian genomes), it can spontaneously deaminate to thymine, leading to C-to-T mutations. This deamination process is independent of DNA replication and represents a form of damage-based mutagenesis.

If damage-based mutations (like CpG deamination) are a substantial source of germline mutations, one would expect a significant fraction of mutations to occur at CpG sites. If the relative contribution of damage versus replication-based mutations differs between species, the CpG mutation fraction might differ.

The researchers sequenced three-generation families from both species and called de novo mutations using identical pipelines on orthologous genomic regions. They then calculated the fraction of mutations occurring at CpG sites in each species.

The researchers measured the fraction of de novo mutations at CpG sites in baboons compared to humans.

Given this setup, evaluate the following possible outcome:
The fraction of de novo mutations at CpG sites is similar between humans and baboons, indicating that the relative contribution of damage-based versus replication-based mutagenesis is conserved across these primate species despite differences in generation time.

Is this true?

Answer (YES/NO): YES